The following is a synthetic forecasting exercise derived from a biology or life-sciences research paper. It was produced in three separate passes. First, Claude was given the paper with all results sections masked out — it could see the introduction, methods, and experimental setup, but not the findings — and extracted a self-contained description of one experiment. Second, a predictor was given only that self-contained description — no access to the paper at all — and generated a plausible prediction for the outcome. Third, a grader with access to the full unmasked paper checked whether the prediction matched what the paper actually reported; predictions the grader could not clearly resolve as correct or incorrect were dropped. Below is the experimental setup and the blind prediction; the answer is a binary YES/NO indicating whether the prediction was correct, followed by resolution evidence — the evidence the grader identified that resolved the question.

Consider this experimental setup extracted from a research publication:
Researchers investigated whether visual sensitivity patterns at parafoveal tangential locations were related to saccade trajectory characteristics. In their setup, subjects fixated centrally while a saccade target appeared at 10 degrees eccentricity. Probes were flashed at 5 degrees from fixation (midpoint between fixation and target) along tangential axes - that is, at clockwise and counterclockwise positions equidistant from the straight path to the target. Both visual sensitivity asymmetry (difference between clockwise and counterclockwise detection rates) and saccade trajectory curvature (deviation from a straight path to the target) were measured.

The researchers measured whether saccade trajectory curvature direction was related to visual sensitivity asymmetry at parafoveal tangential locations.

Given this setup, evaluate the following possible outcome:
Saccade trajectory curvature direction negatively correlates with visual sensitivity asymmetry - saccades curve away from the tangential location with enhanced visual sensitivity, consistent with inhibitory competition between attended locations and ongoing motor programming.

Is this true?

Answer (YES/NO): NO